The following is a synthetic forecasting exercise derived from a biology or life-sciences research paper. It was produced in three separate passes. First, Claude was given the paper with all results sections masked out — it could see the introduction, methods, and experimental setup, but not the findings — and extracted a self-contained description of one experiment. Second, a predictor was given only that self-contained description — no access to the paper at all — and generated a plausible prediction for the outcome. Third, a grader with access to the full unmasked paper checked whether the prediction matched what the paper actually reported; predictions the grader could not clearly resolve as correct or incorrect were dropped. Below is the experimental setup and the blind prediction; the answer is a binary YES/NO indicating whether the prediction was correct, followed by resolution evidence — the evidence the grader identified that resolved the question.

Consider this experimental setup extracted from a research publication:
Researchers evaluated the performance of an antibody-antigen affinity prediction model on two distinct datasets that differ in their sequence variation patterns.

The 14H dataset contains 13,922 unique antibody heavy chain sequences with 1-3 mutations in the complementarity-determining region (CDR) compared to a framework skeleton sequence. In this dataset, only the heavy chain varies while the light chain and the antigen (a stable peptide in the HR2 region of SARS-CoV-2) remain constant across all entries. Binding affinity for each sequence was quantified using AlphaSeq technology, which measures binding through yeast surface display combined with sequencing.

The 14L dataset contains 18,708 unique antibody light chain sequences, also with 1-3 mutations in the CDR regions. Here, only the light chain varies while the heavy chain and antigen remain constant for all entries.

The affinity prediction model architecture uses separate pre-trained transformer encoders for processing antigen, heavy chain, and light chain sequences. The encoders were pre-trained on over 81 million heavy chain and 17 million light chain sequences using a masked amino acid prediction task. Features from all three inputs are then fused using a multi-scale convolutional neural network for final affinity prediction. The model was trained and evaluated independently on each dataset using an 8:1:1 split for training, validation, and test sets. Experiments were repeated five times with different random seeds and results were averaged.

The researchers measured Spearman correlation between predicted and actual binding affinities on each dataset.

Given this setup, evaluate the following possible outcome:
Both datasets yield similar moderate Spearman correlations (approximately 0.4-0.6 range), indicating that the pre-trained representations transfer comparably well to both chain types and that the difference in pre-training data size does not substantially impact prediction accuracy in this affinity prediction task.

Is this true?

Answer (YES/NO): NO